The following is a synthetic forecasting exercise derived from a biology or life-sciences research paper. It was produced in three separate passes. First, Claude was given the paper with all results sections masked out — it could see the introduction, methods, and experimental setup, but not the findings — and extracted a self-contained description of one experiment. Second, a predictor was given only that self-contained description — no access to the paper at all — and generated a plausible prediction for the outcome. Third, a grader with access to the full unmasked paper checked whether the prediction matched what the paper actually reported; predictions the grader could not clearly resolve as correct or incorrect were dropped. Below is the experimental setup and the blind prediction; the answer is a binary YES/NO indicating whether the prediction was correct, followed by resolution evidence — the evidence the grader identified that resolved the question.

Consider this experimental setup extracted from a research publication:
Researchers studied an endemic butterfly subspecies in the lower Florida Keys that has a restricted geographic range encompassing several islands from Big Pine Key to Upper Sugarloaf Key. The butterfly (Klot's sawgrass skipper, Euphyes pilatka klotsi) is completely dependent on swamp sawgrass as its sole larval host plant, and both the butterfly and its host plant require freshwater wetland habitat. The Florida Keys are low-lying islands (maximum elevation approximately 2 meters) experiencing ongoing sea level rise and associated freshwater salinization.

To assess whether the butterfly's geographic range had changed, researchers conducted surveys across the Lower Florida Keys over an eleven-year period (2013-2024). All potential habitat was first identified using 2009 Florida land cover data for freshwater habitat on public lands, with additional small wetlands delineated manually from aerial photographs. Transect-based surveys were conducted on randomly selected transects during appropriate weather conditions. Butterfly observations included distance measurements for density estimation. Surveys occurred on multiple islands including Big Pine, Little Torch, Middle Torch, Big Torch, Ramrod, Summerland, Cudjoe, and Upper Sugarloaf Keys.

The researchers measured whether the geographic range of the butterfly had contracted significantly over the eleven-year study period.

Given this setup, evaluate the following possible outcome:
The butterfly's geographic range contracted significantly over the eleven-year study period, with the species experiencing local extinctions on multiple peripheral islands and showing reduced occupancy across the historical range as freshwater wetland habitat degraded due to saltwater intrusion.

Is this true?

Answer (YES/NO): NO